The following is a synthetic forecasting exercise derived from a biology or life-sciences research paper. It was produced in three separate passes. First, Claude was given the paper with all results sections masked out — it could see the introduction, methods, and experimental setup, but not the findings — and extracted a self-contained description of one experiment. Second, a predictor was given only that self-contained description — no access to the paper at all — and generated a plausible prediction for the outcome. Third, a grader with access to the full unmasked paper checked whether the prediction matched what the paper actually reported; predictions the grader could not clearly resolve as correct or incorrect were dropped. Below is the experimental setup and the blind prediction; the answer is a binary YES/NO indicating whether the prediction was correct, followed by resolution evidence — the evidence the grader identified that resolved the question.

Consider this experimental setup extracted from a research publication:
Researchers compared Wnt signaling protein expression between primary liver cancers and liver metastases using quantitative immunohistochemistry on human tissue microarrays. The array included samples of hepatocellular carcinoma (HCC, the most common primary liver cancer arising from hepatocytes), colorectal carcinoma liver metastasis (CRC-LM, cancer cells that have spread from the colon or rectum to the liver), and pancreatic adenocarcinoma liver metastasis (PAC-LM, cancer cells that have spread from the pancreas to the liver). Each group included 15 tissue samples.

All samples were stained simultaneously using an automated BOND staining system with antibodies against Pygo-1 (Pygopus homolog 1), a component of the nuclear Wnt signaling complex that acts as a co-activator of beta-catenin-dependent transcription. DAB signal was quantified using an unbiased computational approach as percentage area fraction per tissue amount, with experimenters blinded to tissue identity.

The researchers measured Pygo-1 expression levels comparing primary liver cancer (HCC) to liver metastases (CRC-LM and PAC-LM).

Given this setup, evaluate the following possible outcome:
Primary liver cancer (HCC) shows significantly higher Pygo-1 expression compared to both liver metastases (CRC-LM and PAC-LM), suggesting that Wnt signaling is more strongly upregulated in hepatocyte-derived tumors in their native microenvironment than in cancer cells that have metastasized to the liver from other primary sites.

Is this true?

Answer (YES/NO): NO